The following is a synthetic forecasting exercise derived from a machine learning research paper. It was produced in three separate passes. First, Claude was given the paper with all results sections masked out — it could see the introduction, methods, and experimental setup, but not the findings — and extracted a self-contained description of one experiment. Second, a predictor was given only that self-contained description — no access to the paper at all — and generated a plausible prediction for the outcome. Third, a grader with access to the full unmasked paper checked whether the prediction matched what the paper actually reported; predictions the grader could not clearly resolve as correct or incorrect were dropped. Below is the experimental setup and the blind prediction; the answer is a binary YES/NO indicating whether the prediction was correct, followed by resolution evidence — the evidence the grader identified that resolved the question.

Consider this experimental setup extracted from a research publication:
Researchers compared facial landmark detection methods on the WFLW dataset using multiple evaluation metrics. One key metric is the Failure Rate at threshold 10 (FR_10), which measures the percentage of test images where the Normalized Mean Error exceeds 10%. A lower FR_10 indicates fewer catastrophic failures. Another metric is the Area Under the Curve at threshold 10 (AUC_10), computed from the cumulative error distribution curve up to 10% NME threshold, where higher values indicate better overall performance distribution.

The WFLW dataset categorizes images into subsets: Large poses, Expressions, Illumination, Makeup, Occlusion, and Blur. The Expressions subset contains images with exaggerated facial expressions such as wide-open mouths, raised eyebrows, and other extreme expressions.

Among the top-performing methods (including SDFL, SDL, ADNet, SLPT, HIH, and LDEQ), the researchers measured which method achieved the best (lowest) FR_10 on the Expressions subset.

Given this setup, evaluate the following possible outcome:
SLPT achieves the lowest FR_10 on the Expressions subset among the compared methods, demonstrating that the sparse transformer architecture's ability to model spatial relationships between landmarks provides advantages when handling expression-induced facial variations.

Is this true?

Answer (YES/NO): NO